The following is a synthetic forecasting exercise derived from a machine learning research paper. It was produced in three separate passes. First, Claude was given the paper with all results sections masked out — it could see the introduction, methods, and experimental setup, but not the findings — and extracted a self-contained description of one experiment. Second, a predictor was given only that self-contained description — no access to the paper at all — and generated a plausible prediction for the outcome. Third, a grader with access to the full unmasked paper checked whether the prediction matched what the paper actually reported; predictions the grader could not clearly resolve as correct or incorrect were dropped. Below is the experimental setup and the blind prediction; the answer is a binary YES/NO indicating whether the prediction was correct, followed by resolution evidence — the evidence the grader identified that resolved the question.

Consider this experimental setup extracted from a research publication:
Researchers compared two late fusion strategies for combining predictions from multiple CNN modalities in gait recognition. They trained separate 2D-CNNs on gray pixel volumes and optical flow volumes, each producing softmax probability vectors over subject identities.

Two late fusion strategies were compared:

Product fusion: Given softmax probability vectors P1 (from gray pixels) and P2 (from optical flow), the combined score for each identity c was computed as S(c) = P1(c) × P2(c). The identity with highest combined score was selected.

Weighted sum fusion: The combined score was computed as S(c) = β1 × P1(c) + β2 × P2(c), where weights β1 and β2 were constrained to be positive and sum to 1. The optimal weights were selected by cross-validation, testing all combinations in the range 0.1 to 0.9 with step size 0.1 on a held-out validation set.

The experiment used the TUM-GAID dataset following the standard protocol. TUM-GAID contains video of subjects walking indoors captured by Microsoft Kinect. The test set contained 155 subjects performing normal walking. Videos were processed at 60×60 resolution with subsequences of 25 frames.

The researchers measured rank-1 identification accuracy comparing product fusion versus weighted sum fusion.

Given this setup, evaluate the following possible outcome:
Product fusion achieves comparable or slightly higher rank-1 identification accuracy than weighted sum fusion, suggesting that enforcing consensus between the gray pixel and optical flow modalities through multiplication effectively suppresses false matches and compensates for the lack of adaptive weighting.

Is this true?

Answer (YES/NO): YES